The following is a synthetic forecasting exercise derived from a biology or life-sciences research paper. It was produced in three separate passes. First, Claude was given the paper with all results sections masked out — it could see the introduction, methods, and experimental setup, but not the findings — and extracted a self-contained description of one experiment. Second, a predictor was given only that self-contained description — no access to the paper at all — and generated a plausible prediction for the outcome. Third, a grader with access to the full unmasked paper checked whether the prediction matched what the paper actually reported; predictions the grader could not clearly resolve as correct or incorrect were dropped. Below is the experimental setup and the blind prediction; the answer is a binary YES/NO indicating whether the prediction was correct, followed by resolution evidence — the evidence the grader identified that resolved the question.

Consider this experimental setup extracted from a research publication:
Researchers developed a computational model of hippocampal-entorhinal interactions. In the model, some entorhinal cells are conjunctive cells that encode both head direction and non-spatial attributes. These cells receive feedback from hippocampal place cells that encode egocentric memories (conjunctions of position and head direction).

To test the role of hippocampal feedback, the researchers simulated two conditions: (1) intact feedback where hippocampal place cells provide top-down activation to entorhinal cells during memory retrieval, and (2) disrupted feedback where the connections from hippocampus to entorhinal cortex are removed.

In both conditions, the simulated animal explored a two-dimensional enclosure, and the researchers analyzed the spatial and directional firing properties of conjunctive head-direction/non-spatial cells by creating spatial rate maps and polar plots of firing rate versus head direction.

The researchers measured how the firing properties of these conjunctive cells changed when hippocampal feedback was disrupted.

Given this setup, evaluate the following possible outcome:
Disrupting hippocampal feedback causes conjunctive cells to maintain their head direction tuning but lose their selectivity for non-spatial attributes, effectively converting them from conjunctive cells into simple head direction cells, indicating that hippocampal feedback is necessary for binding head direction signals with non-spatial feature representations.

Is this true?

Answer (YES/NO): NO